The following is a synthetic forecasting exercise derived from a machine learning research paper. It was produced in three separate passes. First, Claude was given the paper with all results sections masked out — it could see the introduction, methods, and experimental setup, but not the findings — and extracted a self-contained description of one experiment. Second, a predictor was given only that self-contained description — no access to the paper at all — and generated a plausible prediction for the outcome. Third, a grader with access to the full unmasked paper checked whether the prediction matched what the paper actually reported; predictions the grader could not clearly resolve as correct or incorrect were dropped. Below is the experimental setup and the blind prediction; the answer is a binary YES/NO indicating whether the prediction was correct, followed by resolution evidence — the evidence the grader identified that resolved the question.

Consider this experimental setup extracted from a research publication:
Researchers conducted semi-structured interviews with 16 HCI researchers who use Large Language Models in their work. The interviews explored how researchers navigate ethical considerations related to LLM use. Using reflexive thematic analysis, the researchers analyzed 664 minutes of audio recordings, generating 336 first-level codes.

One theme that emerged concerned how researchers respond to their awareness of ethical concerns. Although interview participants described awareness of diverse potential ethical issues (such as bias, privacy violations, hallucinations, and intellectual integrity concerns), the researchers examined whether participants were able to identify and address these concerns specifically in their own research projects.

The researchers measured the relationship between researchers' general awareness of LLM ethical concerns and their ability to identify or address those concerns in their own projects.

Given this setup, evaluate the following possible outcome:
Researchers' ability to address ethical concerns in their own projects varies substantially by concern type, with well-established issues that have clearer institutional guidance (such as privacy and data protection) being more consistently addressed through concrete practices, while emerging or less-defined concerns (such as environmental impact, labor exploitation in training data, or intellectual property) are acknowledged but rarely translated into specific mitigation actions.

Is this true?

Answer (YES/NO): NO